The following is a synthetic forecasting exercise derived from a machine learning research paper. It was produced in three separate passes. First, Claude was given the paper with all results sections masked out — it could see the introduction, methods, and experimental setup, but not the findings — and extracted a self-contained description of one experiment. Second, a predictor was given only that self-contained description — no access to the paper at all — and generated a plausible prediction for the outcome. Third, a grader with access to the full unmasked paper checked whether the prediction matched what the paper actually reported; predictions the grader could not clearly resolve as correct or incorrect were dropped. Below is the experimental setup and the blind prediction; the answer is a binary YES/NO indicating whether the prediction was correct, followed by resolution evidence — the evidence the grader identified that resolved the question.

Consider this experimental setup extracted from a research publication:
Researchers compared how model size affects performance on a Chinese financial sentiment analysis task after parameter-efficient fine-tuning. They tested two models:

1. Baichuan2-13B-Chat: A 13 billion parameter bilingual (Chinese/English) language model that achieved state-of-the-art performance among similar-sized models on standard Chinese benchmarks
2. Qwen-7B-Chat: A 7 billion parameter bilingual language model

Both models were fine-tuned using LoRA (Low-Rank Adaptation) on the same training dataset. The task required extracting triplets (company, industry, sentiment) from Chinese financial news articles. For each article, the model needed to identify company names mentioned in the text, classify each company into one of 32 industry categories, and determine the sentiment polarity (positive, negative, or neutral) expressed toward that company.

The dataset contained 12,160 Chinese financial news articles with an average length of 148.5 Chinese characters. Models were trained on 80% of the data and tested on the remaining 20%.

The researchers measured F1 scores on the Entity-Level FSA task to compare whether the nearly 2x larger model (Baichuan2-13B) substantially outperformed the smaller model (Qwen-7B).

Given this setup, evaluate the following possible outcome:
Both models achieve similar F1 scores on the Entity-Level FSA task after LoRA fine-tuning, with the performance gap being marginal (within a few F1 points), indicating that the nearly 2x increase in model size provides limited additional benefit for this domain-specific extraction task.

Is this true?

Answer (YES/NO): YES